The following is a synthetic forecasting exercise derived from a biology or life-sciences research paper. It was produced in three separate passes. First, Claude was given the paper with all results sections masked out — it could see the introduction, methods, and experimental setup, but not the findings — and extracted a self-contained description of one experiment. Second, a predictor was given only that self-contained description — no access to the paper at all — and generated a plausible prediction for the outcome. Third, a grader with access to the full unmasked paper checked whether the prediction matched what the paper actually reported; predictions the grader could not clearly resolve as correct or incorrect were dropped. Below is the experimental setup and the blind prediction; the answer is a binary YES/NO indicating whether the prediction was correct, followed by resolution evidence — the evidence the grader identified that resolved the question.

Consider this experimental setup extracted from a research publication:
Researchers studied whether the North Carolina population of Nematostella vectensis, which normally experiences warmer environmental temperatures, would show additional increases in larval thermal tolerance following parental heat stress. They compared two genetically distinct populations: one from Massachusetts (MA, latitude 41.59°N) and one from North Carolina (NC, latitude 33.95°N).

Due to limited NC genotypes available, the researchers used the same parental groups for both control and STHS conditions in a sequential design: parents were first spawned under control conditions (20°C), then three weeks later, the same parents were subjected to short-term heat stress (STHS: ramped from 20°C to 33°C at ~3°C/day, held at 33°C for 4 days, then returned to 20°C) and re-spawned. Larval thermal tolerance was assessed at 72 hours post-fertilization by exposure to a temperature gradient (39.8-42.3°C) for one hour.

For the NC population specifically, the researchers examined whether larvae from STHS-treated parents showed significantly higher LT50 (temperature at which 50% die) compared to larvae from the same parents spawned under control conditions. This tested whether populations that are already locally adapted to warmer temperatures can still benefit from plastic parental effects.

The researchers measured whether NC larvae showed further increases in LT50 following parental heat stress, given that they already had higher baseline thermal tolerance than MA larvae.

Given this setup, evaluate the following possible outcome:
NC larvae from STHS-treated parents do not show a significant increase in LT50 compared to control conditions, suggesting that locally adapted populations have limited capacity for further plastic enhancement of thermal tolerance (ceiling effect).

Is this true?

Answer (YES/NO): NO